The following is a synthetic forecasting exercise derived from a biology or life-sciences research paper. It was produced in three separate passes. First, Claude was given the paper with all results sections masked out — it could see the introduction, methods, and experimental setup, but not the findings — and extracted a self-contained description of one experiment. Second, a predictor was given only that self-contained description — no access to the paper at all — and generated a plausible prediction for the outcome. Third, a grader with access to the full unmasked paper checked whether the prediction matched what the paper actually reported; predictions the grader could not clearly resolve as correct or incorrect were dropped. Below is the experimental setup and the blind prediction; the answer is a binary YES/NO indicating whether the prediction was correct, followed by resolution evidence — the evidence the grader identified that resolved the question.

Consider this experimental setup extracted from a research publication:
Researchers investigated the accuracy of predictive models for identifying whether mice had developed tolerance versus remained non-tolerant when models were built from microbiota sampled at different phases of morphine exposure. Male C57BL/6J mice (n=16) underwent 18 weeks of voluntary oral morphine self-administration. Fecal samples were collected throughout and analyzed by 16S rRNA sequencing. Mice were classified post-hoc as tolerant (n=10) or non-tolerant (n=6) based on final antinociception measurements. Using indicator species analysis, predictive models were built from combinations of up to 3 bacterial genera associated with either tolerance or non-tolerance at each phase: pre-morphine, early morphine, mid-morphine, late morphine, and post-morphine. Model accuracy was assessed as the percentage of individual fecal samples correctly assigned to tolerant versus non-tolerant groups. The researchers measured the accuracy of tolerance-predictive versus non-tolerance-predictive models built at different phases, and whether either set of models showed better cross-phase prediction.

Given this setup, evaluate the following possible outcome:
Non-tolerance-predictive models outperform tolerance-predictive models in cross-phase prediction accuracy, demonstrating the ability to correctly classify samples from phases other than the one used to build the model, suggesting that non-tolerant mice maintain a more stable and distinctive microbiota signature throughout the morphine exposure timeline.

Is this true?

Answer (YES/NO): YES